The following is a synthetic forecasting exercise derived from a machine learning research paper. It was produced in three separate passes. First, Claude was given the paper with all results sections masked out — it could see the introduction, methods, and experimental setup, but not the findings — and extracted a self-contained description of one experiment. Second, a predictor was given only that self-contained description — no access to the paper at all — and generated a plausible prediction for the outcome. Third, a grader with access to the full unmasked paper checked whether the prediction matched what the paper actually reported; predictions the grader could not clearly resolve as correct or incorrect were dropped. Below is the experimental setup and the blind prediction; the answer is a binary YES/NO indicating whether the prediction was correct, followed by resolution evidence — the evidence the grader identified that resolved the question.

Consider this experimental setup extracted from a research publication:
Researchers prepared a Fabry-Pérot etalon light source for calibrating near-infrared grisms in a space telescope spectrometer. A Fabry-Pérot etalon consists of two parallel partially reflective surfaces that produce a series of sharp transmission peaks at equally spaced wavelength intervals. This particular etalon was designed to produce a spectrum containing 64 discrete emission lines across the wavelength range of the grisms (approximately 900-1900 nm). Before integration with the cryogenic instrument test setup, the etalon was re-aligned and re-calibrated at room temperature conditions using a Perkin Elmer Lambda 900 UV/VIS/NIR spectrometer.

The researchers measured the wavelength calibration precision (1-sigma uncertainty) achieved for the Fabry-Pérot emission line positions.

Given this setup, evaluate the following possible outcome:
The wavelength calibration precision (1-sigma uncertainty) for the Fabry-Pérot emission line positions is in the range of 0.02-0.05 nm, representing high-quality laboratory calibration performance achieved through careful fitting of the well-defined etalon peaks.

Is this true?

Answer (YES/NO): NO